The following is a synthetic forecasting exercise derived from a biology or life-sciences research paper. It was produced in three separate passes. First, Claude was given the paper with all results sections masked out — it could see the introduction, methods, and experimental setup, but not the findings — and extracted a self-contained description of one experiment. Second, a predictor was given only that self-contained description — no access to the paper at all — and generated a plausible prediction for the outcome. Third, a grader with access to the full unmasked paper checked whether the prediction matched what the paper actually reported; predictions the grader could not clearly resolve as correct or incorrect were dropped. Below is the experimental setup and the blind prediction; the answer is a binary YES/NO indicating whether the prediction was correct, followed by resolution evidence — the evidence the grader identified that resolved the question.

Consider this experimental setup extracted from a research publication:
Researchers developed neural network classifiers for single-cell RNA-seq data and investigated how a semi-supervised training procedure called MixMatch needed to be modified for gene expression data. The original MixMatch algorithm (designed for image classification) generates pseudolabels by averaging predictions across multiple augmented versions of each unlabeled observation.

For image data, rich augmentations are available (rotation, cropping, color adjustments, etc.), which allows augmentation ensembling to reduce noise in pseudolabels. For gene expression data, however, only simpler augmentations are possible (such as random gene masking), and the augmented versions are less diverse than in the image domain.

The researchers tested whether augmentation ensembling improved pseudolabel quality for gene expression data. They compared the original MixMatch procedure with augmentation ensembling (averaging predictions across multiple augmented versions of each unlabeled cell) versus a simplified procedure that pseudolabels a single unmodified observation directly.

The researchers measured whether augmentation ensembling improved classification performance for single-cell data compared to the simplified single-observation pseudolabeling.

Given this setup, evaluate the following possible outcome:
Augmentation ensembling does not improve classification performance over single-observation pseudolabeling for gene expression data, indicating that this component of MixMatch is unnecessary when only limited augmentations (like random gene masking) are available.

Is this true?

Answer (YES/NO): YES